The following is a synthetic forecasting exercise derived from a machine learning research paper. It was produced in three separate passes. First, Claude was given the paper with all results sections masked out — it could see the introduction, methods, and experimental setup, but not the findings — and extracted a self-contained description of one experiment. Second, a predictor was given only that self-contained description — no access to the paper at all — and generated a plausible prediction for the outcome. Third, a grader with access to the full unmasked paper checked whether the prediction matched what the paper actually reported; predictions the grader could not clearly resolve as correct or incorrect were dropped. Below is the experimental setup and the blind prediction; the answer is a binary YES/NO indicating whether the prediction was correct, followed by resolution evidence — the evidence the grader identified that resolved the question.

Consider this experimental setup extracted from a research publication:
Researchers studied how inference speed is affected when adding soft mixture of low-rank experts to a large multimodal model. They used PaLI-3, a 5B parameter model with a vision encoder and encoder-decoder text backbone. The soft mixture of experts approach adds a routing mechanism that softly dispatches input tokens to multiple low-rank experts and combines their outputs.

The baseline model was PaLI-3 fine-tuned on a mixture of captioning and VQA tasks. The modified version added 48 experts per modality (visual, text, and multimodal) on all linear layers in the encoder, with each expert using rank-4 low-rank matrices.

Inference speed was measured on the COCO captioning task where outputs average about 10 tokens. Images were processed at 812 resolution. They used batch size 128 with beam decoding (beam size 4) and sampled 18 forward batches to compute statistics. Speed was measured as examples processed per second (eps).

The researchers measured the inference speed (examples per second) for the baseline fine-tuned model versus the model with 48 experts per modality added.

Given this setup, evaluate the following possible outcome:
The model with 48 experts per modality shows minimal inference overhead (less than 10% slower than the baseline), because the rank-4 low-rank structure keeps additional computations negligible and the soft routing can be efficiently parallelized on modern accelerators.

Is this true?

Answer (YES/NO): YES